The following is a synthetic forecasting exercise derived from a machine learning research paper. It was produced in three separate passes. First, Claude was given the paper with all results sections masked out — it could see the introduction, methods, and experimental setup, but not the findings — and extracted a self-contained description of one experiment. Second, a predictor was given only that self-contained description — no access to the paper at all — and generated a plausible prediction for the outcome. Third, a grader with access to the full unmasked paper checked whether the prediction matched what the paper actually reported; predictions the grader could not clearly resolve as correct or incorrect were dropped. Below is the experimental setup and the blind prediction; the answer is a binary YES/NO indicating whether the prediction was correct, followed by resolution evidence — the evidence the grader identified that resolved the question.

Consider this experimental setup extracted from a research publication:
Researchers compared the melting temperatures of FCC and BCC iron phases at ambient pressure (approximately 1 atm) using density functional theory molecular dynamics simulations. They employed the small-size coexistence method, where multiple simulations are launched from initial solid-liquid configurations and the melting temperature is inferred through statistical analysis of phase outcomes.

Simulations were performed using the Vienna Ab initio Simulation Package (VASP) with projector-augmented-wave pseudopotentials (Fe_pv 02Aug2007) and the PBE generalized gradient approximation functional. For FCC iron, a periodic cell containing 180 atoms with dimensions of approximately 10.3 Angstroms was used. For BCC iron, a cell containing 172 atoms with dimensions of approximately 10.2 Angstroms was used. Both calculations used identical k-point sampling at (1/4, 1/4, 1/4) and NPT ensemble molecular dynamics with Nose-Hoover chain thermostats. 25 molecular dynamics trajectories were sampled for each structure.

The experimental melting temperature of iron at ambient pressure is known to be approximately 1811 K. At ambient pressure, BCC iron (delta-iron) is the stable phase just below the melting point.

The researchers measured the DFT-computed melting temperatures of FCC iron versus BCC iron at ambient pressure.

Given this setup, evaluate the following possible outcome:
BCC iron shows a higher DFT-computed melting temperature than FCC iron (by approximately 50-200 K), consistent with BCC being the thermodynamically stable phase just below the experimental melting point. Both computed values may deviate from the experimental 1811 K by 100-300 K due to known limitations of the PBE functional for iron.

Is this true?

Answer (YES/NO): NO